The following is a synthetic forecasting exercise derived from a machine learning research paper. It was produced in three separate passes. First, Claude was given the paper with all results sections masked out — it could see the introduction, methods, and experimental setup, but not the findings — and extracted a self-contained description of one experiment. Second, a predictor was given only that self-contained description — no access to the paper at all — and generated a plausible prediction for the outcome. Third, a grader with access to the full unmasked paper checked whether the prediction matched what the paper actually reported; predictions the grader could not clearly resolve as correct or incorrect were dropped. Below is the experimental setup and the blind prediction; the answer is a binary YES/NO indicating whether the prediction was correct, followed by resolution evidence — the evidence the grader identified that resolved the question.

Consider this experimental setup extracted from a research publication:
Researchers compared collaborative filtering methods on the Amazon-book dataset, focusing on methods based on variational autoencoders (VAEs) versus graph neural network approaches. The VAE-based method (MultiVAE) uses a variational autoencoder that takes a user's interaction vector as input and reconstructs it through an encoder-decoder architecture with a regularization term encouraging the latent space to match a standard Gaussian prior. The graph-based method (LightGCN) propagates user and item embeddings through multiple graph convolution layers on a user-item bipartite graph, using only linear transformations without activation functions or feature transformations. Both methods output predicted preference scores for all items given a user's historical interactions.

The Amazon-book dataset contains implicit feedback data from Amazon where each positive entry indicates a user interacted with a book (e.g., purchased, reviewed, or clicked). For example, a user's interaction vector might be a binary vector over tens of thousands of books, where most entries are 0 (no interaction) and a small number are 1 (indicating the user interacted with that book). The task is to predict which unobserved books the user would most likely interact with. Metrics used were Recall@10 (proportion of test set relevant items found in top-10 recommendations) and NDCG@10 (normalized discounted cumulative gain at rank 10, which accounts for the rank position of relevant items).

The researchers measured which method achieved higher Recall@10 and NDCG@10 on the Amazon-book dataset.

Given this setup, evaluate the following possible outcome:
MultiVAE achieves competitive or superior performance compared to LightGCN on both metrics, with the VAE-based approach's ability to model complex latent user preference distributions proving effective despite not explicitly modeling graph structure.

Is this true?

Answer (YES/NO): YES